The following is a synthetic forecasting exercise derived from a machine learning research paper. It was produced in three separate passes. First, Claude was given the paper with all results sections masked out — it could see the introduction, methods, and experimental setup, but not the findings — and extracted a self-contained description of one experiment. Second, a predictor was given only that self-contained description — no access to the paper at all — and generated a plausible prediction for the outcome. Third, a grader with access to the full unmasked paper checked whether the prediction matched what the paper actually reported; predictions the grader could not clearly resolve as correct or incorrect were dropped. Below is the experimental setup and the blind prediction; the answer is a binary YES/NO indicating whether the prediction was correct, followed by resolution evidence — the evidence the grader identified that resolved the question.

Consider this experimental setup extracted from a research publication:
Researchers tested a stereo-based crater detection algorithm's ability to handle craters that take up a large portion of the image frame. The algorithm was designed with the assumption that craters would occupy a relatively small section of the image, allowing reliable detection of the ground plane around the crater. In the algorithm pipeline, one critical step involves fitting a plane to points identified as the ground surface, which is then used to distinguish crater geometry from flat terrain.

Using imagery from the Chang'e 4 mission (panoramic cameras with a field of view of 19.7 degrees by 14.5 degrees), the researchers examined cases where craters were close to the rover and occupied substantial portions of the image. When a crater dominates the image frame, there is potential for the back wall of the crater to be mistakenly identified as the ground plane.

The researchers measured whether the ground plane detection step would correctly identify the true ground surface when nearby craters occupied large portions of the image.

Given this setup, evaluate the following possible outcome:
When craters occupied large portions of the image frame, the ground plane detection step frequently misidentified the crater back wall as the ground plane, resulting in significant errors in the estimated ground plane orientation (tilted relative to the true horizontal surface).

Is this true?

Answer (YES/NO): YES